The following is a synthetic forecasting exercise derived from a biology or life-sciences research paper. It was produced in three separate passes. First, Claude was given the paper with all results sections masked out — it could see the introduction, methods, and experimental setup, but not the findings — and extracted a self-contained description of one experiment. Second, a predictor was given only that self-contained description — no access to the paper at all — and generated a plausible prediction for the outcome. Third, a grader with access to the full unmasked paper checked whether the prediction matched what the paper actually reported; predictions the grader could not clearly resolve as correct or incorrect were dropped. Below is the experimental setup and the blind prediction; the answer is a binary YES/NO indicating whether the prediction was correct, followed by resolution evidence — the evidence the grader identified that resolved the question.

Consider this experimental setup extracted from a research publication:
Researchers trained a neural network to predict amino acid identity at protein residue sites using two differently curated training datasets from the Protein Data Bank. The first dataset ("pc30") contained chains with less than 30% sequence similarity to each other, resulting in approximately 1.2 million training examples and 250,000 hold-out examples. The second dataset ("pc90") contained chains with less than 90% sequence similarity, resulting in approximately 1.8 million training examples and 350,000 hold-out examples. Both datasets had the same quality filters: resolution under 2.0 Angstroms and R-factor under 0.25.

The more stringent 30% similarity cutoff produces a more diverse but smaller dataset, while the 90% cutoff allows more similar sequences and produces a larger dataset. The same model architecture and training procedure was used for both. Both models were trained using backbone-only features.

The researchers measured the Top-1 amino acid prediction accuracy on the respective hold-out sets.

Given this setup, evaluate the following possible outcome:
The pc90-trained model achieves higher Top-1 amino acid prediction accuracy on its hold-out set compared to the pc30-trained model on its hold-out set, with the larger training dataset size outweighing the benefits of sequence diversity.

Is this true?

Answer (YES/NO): YES